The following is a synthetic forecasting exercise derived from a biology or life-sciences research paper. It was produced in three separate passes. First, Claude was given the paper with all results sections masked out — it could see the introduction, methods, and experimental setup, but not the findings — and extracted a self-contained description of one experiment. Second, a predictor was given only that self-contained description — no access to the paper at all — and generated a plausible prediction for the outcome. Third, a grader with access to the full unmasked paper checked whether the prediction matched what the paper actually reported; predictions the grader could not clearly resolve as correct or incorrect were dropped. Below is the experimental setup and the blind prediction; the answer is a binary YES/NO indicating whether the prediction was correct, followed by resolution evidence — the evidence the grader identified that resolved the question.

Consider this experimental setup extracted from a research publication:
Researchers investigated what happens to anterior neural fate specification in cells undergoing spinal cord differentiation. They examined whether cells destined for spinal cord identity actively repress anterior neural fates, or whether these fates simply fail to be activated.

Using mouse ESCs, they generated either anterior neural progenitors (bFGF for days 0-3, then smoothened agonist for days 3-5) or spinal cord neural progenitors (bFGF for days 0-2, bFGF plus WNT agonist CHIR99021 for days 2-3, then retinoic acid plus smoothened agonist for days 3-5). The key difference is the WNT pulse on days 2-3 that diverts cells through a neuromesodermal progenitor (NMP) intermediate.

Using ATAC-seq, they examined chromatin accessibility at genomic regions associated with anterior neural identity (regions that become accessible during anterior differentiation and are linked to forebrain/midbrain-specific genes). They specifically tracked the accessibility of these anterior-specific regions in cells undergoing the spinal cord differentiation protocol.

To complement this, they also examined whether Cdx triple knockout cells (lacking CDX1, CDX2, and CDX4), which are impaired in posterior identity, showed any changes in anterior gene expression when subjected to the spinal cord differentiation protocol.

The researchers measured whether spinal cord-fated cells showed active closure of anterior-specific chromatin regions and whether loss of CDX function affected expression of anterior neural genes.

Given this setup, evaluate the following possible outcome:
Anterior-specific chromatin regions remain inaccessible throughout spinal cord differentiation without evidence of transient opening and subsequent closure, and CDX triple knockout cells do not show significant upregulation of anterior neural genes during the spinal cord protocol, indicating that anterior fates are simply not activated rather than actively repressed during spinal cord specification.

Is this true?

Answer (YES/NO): NO